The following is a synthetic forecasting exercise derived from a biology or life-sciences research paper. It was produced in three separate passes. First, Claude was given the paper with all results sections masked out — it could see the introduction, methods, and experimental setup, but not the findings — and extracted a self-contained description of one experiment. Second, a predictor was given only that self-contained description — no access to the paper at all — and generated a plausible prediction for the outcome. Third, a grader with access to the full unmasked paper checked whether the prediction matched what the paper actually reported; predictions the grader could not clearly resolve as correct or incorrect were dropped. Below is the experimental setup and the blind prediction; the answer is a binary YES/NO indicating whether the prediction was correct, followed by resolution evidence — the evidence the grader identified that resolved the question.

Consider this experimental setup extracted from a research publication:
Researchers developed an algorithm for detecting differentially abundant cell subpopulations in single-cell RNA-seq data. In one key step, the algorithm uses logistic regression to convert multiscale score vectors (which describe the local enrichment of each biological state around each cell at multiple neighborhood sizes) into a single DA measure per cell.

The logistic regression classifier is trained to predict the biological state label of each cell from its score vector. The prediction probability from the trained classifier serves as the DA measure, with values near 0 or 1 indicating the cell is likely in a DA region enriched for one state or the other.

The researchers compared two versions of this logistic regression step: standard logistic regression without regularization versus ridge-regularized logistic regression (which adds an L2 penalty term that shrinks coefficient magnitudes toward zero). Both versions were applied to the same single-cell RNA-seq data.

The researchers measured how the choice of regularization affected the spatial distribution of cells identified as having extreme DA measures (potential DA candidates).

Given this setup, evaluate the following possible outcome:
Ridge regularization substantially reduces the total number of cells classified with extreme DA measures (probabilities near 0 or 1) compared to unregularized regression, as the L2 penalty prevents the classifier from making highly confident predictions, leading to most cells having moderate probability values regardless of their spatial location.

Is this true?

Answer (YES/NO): NO